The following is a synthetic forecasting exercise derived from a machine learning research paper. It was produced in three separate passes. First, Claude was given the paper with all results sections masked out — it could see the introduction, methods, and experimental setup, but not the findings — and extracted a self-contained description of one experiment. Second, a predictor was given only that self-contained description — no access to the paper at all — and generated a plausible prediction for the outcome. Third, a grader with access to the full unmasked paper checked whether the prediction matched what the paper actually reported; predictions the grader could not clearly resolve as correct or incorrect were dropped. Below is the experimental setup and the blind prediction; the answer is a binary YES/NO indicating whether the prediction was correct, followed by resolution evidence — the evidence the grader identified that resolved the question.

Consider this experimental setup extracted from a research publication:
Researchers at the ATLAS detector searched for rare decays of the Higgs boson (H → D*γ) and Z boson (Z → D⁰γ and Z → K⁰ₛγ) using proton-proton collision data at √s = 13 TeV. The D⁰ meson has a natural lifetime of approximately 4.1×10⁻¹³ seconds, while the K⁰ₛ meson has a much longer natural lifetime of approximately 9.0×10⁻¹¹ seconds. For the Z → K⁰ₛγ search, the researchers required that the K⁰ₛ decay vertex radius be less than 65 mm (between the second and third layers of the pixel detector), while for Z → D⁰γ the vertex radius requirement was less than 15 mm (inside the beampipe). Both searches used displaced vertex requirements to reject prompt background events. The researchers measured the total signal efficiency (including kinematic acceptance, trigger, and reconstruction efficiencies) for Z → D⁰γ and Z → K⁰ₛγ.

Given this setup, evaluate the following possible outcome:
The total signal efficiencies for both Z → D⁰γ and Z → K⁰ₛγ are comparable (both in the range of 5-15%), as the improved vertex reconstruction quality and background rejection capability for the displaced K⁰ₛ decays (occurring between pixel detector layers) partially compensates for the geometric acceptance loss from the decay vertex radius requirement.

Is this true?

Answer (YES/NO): NO